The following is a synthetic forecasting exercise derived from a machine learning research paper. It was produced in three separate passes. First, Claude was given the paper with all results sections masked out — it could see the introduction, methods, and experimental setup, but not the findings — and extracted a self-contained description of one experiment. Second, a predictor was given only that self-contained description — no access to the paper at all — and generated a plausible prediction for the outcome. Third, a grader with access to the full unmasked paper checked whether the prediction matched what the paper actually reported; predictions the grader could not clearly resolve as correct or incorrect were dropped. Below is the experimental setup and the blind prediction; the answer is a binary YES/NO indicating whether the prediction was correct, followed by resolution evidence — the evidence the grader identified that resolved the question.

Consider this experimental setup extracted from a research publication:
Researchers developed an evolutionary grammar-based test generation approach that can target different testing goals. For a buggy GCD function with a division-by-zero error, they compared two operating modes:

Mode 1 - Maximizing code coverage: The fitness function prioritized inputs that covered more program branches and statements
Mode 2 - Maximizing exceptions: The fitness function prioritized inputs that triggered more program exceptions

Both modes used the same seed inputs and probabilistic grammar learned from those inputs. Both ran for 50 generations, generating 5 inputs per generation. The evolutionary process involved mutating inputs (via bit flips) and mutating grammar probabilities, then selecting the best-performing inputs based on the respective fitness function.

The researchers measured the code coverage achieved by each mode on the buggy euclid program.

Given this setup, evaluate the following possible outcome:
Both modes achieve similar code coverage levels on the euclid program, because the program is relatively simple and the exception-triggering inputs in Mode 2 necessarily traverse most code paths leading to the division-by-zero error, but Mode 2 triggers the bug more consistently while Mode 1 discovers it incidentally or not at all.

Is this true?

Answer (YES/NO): NO